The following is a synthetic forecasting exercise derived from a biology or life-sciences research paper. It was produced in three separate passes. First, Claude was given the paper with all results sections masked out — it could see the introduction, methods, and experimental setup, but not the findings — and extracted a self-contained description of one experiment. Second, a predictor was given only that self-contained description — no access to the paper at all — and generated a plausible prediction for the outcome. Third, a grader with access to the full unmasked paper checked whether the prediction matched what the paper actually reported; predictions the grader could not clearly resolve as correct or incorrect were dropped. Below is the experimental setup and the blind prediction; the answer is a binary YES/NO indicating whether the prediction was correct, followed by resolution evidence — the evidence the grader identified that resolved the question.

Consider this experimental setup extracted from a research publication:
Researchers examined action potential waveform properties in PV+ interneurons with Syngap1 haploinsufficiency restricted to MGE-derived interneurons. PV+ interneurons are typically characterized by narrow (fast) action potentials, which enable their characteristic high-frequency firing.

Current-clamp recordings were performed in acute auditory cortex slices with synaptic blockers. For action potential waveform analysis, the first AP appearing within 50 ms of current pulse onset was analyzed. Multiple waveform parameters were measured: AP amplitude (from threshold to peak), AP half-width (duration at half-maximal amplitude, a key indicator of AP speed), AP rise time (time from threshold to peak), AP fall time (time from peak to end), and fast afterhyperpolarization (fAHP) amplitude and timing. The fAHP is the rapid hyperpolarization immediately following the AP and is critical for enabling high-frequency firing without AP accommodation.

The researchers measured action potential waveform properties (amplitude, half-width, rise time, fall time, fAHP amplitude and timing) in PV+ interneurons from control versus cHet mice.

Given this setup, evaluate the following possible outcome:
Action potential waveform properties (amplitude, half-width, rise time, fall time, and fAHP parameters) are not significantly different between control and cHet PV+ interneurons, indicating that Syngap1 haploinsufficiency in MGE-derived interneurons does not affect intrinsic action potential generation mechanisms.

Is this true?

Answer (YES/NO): NO